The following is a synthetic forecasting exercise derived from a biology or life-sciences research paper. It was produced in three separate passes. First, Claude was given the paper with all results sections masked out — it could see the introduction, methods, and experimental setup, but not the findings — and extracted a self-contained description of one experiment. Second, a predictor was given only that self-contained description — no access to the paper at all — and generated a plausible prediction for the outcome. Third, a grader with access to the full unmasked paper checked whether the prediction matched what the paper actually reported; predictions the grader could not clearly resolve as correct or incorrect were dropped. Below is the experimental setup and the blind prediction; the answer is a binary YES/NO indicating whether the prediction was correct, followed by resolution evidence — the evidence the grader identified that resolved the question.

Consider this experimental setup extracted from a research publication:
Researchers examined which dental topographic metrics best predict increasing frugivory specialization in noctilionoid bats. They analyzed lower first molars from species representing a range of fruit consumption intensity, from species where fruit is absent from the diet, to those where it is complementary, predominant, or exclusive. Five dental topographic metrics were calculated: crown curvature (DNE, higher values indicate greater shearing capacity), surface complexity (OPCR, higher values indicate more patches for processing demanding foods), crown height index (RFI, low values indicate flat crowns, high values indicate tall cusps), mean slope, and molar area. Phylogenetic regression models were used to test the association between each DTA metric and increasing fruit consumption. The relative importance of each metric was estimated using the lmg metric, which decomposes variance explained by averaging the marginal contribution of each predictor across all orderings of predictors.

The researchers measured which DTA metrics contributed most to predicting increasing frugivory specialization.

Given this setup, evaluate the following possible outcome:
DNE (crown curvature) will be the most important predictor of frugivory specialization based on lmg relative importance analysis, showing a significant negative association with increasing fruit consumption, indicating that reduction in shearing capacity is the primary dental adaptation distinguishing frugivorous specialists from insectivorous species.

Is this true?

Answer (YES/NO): NO